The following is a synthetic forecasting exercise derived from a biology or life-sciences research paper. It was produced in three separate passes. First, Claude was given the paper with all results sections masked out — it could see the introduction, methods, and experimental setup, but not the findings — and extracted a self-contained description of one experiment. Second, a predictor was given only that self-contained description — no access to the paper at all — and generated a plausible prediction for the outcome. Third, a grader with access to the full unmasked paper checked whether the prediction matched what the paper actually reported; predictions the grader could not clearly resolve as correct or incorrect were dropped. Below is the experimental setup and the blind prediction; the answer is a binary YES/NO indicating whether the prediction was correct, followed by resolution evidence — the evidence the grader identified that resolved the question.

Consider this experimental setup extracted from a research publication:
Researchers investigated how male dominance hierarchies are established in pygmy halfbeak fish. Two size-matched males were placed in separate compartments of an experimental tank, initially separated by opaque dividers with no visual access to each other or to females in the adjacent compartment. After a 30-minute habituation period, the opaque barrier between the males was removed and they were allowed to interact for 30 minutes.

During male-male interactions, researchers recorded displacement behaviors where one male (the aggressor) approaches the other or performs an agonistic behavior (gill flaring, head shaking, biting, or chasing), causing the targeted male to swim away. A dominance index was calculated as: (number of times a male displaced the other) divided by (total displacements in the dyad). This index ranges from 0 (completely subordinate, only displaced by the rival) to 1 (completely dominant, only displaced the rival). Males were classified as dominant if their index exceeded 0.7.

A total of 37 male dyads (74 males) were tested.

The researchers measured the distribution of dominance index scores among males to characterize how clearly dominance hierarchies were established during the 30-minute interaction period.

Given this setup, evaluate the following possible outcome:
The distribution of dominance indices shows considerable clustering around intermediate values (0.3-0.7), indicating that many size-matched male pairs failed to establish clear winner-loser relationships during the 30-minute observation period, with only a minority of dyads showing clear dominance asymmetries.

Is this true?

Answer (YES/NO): NO